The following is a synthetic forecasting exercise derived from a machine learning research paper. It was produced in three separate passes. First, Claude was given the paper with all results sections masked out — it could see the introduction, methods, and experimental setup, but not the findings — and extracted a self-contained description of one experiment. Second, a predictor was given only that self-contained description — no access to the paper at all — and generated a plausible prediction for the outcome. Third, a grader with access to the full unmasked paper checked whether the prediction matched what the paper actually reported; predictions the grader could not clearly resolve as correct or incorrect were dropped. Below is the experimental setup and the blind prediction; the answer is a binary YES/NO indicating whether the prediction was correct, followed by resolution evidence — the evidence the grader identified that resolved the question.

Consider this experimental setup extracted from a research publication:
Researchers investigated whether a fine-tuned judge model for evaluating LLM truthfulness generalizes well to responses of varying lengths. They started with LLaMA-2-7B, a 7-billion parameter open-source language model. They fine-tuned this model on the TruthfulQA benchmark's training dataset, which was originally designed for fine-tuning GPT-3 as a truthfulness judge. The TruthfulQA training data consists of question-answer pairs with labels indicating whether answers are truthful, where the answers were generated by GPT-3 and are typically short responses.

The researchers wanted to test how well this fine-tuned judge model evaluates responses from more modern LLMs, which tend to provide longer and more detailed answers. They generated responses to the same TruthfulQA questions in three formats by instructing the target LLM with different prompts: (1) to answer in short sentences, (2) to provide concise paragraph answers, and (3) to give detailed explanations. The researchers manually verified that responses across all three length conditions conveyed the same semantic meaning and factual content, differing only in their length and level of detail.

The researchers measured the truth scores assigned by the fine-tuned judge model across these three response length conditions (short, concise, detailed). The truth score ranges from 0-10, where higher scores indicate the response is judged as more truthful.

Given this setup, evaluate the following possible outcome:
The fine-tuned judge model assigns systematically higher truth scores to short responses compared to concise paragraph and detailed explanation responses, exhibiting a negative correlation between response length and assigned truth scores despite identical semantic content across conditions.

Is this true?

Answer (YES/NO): YES